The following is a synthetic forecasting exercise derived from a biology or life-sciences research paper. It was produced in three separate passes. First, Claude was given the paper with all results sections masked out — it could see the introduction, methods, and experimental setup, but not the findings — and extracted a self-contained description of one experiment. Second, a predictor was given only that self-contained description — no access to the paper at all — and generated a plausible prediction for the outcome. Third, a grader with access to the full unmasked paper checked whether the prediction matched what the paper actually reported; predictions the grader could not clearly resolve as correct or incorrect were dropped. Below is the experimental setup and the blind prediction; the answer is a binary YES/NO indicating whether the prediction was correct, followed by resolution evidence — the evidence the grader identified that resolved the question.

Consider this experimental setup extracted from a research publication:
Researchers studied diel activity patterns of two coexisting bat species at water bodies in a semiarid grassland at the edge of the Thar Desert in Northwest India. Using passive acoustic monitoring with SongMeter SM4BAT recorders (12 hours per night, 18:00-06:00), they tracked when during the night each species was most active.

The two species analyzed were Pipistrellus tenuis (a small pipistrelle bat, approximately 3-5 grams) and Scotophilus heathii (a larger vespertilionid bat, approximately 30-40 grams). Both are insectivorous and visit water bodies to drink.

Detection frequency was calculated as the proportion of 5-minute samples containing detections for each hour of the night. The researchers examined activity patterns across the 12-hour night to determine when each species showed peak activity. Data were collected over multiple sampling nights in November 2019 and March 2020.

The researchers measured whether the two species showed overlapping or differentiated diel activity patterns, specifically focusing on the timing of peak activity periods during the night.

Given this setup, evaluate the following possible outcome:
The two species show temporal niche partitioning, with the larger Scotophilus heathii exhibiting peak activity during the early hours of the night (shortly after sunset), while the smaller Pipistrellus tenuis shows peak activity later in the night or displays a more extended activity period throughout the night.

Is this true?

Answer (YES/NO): YES